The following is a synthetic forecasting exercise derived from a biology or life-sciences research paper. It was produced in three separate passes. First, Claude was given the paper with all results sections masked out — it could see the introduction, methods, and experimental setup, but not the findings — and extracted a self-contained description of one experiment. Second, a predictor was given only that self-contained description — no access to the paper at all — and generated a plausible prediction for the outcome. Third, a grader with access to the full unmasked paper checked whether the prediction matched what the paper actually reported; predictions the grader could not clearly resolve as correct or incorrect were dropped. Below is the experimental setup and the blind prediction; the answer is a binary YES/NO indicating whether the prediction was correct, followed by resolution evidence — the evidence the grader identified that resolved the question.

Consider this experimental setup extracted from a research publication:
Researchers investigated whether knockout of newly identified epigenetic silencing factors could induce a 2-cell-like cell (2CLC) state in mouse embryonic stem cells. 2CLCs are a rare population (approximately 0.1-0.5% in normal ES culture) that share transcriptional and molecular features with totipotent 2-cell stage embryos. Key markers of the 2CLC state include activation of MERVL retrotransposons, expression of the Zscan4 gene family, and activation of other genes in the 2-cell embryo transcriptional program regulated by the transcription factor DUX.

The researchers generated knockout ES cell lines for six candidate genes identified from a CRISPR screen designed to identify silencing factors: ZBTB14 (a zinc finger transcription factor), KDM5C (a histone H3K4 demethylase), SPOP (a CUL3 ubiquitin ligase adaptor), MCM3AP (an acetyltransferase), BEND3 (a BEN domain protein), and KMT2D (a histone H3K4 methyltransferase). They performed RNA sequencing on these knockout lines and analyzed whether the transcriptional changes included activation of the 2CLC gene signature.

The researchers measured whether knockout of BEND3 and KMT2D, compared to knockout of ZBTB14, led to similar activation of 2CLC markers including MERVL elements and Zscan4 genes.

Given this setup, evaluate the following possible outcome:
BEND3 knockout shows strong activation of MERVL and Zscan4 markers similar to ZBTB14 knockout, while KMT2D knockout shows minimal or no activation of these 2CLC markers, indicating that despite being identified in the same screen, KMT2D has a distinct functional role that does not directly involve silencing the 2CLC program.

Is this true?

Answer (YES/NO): NO